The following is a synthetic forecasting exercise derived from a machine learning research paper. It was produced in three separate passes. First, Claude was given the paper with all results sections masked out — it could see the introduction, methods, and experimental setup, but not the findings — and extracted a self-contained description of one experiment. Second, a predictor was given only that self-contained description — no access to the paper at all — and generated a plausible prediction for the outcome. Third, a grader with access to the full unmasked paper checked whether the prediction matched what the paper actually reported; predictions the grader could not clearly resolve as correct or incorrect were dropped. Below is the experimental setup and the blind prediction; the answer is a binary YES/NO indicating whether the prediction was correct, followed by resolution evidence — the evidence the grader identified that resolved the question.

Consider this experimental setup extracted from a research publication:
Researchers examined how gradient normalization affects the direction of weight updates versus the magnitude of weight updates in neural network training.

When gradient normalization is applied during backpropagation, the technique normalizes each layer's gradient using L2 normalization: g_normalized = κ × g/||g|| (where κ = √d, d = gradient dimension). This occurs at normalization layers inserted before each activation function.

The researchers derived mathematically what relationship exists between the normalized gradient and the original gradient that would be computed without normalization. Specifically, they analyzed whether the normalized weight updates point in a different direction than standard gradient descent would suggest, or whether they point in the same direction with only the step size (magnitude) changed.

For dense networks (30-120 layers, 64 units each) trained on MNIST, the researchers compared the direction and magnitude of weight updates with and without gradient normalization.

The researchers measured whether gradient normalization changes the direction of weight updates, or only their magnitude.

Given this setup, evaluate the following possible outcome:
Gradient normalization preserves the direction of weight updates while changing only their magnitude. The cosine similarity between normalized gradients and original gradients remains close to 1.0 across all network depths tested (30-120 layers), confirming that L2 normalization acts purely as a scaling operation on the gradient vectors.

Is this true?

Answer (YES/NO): YES